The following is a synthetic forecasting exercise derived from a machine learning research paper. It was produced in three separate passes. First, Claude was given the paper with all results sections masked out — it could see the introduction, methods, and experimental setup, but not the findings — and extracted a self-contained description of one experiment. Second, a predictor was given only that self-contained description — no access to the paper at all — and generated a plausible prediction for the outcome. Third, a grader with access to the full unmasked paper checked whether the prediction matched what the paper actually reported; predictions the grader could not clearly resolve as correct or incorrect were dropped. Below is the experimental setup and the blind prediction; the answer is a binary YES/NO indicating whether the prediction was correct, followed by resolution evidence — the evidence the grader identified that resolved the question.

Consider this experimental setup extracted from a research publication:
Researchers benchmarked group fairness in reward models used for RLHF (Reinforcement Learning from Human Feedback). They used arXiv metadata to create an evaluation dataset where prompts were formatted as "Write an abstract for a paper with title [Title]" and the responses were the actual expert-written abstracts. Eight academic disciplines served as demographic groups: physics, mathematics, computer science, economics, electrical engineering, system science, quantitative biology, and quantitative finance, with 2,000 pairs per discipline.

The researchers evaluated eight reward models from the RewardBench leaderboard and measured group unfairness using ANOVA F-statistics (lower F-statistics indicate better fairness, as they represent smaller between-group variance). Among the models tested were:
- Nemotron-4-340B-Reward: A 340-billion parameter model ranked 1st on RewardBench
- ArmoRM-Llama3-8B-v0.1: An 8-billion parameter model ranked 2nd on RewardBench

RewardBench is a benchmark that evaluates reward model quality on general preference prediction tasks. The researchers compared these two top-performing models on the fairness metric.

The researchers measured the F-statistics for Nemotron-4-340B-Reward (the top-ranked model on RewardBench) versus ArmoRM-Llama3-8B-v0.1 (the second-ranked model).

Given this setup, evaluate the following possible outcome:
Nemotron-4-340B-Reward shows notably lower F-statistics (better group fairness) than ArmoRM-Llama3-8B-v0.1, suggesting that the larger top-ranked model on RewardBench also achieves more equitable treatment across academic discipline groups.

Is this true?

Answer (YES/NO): NO